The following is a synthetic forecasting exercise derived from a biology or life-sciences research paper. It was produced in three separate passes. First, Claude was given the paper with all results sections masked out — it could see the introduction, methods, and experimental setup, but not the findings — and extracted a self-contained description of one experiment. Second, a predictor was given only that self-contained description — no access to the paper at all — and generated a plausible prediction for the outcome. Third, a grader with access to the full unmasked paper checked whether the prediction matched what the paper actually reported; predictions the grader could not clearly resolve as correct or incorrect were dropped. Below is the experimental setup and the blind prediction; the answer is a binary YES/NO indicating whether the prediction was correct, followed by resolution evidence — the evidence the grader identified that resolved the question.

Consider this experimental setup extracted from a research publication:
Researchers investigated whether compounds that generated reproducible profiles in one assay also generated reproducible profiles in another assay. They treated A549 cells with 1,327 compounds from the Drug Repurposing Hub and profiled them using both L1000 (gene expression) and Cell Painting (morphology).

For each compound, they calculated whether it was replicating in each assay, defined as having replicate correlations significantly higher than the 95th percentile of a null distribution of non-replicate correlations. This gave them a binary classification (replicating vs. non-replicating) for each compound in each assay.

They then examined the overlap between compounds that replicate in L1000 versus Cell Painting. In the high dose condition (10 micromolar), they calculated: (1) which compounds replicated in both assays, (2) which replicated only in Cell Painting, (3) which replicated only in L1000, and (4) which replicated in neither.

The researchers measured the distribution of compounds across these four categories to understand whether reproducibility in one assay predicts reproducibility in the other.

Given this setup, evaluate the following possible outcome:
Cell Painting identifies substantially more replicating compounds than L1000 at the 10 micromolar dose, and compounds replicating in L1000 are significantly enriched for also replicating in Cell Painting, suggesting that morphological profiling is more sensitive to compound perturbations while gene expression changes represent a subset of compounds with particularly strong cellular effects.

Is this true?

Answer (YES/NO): NO